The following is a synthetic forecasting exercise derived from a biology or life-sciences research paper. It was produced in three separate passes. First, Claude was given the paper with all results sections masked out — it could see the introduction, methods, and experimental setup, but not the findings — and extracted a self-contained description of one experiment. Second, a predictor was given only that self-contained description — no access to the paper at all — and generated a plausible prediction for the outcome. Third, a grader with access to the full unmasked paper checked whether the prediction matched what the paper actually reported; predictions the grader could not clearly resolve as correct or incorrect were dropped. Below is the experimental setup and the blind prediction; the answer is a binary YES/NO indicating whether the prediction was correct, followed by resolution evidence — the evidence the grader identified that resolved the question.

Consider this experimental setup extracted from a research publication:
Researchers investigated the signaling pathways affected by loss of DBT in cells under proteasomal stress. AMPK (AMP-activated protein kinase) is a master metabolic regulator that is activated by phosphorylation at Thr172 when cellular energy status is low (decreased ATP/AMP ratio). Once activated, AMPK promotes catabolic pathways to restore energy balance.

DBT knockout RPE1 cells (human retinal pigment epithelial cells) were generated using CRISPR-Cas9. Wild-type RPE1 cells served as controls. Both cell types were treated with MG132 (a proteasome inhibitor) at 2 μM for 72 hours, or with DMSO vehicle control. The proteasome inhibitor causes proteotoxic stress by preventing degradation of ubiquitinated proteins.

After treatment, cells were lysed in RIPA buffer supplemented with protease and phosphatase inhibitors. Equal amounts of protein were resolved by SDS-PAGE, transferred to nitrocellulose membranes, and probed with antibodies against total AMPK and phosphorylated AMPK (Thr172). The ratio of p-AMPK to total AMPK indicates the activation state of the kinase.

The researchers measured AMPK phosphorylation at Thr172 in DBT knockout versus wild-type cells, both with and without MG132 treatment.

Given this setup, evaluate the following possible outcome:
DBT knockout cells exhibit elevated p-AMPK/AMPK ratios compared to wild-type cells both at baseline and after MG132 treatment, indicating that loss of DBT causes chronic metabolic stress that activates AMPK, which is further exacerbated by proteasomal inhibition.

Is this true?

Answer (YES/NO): NO